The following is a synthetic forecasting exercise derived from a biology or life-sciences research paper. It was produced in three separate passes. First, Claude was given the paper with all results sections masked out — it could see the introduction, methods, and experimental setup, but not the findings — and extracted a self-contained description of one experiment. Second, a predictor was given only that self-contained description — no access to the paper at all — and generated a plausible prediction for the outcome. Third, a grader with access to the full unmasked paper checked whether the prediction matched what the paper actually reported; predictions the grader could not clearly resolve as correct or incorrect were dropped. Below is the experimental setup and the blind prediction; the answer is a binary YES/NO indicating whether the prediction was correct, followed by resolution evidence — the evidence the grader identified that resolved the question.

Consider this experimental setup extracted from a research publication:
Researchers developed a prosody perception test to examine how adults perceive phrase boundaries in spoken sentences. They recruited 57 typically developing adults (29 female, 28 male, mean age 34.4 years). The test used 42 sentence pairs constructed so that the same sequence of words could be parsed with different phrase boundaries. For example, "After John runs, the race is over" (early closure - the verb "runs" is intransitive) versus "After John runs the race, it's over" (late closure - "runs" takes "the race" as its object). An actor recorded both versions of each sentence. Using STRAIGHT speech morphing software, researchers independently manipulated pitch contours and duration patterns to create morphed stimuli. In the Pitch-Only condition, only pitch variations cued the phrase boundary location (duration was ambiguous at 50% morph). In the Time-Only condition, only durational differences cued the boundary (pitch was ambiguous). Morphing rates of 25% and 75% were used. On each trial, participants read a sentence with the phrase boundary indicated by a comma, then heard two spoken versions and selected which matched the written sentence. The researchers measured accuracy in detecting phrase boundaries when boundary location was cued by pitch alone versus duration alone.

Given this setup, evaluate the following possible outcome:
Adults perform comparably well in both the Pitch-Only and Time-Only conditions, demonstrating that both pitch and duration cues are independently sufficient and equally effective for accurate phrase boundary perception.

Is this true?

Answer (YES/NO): NO